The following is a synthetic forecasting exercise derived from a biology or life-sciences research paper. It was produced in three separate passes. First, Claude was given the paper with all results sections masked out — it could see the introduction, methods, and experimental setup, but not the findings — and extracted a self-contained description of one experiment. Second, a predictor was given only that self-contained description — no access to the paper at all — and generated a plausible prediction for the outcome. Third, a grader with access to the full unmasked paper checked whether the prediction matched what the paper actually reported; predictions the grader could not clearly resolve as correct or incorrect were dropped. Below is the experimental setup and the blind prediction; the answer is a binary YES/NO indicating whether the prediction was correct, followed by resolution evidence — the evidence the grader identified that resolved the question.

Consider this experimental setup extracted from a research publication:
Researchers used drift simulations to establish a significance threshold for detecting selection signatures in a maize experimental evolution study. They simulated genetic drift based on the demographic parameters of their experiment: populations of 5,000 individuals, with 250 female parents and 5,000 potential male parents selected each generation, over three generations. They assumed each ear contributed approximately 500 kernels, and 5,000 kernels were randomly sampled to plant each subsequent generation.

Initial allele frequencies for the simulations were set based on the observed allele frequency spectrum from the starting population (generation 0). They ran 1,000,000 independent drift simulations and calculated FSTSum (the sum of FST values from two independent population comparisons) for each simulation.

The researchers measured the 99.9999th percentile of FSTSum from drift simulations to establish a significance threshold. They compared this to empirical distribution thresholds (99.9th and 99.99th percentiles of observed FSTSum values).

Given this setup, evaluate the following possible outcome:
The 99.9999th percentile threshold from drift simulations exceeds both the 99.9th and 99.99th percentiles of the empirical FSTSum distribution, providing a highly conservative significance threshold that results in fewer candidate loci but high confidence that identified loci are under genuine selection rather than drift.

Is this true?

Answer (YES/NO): NO